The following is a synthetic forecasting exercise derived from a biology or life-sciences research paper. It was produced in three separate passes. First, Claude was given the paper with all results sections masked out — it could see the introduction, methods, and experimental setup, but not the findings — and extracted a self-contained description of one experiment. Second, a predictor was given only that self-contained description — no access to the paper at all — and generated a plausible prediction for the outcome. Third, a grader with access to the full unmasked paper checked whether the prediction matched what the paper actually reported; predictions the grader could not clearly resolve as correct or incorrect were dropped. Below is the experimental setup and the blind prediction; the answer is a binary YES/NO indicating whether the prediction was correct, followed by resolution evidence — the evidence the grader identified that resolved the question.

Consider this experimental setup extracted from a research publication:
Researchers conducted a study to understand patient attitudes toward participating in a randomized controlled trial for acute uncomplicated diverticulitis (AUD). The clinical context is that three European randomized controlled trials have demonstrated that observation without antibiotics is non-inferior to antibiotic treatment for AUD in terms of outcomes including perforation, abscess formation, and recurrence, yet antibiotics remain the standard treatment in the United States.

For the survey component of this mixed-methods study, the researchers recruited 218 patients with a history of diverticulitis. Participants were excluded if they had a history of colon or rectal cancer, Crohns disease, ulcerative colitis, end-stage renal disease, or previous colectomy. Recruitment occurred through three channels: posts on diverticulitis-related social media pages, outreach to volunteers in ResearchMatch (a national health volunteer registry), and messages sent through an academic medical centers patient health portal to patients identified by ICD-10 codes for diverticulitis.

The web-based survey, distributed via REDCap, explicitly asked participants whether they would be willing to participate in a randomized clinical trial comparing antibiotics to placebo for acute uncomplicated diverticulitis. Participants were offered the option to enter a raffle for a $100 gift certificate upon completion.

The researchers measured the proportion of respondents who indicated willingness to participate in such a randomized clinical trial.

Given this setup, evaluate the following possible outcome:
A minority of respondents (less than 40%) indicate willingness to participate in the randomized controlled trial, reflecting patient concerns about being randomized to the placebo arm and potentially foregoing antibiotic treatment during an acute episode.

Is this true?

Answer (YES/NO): NO